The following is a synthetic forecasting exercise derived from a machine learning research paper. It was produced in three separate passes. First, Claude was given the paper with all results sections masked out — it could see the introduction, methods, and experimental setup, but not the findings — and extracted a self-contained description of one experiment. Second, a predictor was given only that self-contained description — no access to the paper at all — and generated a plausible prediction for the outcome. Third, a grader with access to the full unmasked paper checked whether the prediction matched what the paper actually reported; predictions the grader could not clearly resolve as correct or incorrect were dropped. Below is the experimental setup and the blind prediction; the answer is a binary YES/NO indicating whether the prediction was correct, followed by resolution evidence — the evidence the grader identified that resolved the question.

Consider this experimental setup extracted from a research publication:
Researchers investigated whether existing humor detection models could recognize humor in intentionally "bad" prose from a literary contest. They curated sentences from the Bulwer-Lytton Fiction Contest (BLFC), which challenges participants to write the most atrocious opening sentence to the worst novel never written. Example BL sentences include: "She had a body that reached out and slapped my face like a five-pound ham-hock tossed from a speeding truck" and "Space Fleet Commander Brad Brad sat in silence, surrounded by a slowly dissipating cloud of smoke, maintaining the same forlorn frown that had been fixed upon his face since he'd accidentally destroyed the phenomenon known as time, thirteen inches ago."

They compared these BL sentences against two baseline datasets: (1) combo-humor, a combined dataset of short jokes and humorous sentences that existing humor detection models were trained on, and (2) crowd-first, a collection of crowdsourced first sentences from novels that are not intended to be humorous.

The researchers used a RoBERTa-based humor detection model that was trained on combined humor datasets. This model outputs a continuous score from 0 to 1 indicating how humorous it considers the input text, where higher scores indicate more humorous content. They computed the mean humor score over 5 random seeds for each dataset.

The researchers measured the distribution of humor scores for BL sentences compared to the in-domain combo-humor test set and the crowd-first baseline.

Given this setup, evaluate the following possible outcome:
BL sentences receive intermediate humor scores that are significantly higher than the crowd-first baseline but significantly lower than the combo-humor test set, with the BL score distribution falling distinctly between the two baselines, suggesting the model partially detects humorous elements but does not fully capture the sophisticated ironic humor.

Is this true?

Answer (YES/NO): NO